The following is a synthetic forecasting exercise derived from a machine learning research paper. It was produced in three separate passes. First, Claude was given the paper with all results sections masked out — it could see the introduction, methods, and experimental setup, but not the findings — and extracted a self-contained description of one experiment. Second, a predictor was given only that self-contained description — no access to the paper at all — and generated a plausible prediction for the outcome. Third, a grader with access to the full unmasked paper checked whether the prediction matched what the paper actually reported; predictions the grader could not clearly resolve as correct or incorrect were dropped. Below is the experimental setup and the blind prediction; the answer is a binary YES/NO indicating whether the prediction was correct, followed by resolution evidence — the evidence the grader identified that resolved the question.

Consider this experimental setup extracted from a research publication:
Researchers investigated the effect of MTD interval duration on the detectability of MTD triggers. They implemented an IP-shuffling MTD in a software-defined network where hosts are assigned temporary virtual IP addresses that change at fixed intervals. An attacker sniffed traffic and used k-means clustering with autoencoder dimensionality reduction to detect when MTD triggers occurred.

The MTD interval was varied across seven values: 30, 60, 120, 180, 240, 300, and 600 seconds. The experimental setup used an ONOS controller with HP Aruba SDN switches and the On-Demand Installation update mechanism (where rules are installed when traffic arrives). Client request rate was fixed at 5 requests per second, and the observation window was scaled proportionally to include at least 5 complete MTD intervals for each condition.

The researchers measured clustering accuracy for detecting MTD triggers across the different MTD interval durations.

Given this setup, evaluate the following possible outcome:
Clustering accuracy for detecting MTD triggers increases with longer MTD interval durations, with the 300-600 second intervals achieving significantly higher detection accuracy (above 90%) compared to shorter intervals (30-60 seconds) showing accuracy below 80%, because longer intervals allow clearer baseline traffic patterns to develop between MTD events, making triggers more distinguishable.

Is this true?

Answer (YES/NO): NO